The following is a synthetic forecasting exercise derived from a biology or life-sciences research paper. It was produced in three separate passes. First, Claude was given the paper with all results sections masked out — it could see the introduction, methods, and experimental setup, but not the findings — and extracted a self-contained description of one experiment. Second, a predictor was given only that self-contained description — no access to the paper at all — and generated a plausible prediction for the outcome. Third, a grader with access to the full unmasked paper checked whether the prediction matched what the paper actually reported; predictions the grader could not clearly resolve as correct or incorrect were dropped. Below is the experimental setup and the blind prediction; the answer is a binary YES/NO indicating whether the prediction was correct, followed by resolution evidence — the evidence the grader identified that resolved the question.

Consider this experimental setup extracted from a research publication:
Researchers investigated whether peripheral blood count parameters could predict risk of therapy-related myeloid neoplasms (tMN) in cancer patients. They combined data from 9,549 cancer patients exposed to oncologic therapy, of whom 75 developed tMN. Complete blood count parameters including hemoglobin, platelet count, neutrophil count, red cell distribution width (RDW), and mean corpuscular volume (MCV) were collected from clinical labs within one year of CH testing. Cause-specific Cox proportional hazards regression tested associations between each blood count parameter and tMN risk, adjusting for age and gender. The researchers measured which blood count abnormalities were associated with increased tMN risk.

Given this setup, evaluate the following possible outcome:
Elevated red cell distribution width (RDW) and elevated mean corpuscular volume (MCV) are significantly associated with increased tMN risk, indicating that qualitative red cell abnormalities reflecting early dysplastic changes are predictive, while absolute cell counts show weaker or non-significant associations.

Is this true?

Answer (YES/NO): NO